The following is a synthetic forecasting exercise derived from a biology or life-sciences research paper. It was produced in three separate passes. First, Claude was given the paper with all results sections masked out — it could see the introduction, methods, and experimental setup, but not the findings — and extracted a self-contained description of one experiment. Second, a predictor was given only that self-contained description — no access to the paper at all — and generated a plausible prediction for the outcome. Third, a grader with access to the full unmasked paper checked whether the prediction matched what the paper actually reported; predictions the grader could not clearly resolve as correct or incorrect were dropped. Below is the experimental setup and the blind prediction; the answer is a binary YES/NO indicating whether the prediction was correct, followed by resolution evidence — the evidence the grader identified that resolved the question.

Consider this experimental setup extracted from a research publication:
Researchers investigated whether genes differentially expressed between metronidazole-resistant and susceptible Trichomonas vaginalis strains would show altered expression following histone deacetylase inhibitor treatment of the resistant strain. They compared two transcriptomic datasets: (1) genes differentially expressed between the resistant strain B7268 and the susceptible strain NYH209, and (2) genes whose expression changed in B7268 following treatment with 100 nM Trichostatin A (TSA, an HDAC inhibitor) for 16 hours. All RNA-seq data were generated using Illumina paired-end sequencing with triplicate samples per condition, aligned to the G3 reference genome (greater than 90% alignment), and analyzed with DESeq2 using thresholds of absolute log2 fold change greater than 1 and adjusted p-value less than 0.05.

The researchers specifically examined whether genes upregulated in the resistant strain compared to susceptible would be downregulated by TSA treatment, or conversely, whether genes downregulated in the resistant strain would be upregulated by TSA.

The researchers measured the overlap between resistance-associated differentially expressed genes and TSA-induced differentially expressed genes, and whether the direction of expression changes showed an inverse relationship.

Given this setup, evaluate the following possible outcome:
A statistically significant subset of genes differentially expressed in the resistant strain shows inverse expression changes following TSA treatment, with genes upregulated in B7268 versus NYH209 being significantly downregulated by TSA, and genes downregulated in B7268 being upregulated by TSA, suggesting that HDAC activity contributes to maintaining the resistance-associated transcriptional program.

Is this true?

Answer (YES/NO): NO